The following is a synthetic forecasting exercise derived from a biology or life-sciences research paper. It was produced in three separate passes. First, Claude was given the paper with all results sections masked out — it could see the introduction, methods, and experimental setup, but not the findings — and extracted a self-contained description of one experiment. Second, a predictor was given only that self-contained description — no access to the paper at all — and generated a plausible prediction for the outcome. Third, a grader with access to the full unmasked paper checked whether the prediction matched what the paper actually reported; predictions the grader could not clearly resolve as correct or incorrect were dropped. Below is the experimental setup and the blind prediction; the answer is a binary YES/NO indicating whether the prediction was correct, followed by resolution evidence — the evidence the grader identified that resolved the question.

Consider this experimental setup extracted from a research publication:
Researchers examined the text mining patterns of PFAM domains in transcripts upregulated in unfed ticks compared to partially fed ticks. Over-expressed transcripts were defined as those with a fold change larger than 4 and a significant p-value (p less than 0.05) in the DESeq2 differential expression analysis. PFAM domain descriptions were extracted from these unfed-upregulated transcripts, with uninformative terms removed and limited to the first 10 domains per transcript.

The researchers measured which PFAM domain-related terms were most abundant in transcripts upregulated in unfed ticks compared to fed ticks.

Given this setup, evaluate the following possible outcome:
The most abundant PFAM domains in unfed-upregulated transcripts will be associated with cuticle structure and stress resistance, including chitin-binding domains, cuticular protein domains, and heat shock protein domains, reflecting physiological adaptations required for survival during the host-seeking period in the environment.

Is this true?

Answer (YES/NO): NO